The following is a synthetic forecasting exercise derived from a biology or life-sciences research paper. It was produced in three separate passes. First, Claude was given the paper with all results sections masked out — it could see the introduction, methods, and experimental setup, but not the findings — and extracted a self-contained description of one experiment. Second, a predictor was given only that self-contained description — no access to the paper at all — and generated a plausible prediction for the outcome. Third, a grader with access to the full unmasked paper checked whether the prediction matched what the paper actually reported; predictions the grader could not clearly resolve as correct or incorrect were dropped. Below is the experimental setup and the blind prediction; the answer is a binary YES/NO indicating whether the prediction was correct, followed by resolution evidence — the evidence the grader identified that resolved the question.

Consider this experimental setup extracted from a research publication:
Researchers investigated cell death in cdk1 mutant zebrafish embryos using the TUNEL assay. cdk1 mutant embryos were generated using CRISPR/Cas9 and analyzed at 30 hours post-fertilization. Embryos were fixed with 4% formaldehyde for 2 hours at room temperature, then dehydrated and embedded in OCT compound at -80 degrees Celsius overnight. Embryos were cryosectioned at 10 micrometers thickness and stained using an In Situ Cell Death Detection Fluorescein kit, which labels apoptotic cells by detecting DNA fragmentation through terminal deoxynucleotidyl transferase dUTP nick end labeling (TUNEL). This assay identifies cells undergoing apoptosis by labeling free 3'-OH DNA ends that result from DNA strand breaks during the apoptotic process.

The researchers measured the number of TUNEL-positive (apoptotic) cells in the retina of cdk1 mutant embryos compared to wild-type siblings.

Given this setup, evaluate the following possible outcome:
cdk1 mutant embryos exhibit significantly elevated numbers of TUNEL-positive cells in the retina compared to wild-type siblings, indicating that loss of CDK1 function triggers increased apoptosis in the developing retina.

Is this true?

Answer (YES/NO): YES